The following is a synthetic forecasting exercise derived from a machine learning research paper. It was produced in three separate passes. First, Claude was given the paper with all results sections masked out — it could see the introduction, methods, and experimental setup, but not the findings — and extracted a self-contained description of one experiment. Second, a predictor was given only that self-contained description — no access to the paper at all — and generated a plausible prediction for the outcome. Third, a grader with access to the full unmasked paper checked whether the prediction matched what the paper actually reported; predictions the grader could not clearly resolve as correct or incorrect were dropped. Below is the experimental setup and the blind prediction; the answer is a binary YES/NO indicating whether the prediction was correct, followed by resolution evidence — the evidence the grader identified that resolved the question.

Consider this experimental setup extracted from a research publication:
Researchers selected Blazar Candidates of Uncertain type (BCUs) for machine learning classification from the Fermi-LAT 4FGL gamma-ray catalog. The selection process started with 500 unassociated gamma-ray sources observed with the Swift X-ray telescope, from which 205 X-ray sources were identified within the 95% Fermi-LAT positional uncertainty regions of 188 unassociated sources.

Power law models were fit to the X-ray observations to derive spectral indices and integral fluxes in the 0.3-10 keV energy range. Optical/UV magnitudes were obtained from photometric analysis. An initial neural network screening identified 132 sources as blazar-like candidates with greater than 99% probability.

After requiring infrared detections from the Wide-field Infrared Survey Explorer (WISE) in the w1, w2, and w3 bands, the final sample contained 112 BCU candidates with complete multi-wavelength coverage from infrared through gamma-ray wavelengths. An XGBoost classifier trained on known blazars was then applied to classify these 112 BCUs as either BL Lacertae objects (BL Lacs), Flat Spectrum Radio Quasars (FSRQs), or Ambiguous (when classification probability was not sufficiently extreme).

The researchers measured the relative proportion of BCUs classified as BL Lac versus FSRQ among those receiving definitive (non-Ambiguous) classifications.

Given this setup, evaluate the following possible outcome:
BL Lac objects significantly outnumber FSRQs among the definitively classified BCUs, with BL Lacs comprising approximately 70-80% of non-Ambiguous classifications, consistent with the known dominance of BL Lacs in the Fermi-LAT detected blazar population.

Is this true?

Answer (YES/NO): NO